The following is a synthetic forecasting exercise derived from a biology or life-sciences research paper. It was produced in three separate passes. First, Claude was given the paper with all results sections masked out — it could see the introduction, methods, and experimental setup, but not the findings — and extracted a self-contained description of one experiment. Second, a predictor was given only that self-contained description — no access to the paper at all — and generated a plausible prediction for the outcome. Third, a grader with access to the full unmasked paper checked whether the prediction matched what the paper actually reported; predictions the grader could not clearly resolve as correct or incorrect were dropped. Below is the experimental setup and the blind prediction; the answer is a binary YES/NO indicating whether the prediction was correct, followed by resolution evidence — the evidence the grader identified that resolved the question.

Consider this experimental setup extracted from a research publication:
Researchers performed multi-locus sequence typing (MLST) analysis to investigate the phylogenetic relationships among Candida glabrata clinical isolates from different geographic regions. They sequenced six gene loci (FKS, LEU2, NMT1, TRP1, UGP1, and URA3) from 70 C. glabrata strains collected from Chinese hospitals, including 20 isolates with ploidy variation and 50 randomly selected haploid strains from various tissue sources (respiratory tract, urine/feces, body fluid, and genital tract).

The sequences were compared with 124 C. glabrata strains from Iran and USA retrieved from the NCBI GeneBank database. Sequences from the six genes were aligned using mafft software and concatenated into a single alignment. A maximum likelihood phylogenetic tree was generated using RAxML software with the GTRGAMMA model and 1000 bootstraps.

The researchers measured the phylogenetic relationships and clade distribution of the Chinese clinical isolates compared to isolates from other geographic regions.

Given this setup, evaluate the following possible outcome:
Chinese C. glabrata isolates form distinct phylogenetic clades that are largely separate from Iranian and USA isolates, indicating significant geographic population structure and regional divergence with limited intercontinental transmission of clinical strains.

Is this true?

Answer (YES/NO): YES